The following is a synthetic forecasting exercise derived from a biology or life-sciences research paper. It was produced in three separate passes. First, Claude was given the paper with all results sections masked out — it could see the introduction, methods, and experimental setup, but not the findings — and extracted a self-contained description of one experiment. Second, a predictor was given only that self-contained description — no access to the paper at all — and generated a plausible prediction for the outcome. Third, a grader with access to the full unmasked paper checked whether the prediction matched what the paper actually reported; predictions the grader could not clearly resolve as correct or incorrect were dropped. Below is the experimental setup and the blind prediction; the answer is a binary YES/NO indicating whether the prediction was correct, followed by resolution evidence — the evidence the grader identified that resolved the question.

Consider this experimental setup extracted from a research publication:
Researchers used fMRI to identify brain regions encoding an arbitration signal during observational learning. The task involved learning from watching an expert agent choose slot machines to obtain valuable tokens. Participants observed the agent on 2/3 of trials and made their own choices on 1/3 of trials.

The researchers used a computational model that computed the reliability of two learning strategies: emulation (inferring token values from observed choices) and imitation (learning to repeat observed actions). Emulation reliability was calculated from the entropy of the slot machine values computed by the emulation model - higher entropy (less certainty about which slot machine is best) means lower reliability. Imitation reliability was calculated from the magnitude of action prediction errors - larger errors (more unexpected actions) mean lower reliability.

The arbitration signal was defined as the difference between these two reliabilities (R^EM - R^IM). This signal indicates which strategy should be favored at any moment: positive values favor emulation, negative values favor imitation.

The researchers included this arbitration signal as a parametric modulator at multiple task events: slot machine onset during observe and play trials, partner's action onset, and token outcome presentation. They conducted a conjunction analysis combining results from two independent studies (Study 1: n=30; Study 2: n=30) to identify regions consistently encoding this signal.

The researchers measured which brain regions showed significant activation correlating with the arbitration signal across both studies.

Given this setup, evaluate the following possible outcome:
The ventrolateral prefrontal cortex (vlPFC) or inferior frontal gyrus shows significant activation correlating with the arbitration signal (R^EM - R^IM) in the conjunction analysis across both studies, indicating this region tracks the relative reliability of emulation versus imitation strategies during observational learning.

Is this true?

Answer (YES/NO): NO